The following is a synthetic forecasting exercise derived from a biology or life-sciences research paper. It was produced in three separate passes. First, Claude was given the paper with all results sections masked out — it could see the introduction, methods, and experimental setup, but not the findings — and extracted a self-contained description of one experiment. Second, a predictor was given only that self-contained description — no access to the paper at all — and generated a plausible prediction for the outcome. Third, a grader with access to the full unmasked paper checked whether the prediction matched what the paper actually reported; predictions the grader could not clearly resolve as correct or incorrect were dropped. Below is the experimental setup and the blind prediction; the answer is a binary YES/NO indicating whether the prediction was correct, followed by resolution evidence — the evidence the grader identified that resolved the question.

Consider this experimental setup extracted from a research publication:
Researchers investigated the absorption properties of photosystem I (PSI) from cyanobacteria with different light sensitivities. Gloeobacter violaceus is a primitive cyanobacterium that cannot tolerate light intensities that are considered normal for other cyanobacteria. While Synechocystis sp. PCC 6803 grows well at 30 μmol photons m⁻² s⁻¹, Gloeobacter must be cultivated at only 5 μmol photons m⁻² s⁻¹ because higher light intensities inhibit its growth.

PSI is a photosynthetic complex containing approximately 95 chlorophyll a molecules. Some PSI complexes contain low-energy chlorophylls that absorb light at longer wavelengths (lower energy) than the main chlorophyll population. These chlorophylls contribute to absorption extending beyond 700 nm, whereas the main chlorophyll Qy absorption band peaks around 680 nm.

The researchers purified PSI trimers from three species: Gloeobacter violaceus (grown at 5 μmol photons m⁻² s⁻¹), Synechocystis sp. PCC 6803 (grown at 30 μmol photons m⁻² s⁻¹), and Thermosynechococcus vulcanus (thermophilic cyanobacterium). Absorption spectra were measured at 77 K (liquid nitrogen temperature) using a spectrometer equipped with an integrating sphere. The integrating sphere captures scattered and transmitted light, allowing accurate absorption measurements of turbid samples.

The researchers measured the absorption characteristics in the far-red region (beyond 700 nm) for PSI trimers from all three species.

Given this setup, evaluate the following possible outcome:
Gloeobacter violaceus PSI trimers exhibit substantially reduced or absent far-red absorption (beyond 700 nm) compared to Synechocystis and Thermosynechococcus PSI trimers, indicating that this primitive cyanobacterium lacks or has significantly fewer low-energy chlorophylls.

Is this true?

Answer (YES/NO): YES